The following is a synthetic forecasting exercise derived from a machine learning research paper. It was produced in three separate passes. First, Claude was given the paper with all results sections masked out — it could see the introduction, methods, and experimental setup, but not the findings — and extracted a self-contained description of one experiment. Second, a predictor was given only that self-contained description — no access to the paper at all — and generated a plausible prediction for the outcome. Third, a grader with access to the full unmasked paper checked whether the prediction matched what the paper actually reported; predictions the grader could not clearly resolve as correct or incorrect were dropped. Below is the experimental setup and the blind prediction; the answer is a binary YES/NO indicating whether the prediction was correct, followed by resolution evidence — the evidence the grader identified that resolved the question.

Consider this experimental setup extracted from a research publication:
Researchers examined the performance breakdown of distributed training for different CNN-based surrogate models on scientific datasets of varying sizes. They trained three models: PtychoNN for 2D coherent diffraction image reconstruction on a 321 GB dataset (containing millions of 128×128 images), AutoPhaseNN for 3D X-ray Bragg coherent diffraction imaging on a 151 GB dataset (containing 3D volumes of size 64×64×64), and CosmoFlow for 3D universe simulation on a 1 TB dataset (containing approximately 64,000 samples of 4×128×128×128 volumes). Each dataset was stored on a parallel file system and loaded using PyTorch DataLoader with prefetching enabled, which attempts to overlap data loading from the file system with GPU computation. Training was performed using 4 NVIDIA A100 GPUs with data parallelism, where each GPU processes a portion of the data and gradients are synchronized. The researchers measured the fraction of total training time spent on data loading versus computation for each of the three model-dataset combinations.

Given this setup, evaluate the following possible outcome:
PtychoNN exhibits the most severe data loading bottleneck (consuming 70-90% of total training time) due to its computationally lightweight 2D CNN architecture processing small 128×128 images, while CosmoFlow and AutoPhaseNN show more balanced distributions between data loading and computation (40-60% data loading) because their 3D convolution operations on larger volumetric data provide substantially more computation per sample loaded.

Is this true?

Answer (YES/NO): NO